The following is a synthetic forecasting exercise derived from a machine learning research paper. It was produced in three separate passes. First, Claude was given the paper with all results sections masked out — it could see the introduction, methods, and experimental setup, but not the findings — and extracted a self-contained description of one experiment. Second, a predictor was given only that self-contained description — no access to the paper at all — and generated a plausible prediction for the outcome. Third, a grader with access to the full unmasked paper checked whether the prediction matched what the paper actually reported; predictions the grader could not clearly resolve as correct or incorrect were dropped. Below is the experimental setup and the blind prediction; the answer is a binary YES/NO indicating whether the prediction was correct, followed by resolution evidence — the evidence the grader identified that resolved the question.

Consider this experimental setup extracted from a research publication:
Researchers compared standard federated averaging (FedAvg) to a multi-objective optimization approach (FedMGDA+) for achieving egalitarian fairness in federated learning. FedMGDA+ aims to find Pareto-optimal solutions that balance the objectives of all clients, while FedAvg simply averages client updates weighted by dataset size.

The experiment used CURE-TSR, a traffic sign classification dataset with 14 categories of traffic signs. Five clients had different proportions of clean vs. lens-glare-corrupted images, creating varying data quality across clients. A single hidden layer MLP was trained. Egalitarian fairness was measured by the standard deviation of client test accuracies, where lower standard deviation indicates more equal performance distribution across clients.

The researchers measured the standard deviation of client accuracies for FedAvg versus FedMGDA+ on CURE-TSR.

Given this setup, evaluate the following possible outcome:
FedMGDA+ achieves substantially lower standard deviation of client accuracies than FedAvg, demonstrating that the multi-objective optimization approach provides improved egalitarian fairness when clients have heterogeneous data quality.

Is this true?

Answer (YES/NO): NO